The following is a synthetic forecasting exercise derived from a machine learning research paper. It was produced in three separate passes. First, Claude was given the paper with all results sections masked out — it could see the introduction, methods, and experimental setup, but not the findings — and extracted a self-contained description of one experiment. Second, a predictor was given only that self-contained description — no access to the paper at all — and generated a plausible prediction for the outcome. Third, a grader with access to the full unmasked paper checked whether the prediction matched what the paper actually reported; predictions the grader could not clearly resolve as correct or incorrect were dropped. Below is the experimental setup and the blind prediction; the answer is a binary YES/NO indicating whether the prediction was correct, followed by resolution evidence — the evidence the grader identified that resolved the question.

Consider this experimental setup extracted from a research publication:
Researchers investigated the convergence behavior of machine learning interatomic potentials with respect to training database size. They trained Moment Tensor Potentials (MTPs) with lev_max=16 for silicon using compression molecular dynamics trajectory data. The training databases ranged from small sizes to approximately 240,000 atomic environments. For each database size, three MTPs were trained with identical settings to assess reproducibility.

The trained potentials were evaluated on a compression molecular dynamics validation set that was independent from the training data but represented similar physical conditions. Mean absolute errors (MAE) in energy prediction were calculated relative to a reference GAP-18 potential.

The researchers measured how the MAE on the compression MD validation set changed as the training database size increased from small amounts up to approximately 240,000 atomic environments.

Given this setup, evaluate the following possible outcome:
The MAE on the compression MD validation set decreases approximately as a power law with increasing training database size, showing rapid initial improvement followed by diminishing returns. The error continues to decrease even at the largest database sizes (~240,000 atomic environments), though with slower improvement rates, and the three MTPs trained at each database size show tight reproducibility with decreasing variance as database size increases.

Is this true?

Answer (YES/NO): NO